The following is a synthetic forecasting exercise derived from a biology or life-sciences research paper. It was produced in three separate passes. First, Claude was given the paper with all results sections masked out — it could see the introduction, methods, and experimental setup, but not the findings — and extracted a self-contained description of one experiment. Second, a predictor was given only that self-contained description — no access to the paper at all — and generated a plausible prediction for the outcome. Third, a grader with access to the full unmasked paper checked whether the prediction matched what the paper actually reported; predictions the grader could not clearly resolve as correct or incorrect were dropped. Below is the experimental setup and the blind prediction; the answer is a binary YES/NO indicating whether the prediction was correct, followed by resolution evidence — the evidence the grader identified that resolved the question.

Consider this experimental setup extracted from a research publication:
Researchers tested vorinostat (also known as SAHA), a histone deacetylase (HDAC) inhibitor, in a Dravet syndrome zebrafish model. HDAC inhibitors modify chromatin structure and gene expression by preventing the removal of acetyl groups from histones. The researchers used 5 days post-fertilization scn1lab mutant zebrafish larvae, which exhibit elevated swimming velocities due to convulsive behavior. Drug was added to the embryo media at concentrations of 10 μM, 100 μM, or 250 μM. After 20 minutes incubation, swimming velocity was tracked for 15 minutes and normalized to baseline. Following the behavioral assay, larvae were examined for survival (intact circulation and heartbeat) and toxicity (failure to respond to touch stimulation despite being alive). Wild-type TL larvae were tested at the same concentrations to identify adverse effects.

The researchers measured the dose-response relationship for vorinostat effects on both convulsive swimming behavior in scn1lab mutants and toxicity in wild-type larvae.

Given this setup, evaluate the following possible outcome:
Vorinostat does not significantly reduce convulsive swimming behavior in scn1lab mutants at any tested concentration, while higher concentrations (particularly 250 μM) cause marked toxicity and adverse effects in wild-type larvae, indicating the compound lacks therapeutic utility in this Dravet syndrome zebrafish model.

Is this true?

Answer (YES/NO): NO